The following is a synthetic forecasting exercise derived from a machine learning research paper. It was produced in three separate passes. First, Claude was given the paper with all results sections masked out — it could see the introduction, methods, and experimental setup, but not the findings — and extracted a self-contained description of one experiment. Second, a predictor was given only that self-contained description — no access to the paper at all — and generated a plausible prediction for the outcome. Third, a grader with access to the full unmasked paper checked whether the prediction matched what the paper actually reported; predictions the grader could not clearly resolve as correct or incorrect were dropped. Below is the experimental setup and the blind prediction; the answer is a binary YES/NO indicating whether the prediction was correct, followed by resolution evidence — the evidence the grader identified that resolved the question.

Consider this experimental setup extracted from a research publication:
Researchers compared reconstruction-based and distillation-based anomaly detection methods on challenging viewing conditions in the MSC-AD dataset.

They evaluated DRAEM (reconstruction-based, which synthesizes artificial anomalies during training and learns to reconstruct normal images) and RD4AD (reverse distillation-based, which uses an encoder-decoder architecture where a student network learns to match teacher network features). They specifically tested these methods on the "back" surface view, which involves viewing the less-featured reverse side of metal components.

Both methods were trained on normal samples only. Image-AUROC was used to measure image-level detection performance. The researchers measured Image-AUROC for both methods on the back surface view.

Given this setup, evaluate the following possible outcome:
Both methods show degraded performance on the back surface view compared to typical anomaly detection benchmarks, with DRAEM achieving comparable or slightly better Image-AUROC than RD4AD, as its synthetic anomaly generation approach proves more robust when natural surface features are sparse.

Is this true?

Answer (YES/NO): NO